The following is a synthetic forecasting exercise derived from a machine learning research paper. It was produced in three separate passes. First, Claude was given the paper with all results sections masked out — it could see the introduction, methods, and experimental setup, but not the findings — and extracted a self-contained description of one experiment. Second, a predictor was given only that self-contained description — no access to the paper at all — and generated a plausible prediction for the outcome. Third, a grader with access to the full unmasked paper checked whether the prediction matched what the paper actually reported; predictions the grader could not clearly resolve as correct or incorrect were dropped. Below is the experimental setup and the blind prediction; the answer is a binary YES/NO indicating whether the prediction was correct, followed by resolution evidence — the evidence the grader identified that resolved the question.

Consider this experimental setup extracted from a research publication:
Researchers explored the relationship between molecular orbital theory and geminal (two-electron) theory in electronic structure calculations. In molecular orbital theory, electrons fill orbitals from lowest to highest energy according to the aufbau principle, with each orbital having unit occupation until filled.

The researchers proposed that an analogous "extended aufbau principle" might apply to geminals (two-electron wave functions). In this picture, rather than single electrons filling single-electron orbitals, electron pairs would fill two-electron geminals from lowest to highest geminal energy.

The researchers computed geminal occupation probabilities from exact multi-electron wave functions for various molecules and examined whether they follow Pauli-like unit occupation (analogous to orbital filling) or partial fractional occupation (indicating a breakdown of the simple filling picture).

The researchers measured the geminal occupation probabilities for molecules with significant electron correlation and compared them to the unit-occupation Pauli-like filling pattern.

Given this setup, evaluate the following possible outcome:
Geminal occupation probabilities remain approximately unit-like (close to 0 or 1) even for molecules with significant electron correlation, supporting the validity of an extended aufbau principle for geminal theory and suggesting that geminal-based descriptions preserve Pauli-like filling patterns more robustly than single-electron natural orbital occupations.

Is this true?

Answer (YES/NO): NO